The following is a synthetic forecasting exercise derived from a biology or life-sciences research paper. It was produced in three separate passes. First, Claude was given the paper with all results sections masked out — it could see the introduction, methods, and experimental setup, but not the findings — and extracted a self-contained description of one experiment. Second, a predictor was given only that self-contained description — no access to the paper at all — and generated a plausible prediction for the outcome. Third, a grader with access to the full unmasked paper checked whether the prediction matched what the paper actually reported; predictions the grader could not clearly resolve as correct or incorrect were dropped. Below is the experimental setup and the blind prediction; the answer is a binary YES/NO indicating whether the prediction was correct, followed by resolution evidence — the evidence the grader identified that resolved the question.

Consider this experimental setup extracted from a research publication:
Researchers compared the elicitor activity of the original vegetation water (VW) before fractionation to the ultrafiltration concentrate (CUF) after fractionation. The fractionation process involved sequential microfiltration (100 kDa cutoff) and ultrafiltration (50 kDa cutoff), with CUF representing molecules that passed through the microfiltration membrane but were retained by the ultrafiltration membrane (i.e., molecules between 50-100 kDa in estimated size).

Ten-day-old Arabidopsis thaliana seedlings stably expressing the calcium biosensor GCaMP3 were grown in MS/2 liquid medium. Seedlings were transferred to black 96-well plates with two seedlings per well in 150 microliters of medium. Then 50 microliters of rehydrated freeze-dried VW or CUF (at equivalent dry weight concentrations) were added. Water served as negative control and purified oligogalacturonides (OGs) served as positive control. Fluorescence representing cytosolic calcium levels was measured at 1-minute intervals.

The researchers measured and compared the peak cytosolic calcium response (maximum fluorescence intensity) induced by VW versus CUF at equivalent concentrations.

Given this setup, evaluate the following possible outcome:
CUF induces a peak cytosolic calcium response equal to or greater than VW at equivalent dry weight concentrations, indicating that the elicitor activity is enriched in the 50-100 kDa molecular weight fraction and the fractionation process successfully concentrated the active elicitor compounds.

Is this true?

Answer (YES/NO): YES